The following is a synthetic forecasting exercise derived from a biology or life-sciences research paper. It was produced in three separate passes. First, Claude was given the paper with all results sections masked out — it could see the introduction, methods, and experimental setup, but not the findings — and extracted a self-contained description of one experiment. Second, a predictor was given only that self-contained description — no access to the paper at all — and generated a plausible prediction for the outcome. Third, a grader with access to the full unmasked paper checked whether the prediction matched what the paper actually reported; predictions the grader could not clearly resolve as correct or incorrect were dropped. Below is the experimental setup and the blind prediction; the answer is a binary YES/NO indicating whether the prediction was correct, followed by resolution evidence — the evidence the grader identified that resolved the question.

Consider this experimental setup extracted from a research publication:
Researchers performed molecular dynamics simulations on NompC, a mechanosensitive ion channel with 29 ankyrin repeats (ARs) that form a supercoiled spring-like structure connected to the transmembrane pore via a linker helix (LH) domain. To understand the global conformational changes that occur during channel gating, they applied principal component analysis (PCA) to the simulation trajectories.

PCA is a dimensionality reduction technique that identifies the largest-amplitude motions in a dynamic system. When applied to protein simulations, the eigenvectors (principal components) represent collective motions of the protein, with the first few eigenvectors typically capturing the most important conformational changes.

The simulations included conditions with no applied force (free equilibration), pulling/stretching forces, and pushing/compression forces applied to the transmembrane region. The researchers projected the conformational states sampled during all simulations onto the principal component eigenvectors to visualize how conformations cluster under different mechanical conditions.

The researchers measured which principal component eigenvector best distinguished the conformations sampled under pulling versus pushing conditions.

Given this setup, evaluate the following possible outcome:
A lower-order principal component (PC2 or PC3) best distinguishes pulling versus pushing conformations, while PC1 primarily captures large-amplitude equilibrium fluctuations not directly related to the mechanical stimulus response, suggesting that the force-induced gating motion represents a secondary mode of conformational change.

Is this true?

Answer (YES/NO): YES